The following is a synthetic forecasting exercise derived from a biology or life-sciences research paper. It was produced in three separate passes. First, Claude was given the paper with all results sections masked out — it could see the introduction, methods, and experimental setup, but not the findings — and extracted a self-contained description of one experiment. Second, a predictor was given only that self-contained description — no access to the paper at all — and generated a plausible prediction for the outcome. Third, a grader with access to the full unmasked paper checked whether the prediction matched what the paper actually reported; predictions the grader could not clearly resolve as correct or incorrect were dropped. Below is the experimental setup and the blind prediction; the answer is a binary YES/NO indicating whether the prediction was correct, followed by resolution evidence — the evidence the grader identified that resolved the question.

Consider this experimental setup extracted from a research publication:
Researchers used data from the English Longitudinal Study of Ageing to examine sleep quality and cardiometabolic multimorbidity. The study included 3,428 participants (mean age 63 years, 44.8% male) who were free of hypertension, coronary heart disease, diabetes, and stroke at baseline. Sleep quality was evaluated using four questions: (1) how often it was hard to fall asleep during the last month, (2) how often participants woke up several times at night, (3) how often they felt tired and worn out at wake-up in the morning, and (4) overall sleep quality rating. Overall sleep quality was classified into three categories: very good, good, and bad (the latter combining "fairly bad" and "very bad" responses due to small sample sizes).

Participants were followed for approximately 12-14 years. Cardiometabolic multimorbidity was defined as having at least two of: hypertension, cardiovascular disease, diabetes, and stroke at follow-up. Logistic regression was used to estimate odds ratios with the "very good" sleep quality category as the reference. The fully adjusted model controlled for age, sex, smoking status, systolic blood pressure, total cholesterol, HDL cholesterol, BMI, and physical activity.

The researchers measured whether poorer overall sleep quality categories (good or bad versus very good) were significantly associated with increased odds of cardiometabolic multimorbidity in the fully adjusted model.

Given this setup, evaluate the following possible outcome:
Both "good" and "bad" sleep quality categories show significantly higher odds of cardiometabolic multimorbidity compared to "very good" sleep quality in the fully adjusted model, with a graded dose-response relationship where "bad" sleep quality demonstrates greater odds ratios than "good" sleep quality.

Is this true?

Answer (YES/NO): NO